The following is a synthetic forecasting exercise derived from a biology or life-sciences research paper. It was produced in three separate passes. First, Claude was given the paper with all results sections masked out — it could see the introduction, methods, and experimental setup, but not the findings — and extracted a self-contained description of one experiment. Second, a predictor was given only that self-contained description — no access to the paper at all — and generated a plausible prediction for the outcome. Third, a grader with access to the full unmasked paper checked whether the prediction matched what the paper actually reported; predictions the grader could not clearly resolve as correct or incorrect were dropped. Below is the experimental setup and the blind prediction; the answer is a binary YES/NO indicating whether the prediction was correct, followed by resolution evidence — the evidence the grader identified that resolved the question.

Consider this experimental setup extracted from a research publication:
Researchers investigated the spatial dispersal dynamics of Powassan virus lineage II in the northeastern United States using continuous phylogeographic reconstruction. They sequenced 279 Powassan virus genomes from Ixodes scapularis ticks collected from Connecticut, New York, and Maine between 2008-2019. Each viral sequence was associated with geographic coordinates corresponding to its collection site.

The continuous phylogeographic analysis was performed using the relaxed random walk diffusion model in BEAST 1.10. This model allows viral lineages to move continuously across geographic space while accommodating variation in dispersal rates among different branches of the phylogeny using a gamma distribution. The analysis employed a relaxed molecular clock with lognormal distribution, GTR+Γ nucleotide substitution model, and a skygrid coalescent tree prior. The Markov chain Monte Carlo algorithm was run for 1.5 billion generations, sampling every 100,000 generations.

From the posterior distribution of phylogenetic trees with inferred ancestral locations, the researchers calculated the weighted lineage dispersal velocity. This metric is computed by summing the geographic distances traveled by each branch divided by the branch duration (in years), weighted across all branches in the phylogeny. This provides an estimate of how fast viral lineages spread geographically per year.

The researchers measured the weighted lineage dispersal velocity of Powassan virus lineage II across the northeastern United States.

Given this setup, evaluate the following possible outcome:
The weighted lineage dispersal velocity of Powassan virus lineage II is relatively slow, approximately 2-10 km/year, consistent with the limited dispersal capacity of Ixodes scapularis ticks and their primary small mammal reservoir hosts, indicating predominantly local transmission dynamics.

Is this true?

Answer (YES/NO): YES